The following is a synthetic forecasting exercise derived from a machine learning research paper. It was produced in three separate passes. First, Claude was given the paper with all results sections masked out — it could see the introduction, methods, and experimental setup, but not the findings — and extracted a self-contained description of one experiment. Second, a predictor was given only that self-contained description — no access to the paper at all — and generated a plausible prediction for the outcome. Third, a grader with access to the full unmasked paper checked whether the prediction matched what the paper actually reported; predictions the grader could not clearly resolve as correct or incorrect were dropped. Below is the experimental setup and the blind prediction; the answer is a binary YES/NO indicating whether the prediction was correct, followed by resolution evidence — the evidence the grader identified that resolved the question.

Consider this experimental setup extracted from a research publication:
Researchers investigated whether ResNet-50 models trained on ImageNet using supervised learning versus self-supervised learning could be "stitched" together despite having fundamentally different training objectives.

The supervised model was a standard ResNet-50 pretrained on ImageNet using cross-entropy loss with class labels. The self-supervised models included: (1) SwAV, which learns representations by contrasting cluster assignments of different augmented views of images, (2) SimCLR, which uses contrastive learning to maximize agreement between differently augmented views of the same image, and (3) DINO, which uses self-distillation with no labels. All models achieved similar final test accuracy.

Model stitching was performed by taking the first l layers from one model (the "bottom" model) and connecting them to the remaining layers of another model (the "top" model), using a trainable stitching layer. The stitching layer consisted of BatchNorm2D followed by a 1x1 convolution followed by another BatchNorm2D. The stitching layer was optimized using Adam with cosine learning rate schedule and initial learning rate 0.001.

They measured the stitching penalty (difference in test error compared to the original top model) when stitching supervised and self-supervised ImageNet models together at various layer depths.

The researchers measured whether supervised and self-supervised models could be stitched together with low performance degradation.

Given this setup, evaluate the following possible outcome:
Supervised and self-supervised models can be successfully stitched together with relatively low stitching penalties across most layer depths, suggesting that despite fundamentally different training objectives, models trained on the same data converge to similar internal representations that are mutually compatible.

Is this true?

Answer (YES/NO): YES